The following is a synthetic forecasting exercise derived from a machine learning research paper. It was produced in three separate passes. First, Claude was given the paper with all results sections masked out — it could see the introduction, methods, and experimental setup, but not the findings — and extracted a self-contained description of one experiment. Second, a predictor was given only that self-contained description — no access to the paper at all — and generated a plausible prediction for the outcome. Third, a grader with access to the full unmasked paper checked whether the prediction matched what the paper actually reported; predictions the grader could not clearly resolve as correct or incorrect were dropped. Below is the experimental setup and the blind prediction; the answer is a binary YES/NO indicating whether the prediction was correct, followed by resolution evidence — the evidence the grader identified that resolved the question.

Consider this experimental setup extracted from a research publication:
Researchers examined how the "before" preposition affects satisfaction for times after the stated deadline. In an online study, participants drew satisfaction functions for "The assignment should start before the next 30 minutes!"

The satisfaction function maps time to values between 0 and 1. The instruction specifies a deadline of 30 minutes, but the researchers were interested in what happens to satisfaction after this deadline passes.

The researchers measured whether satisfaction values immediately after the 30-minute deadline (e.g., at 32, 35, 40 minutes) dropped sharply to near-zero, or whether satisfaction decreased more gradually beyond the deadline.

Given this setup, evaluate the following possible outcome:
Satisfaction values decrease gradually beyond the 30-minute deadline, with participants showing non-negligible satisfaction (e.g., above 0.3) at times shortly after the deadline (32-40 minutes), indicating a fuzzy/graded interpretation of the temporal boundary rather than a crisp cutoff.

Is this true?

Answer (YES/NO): NO